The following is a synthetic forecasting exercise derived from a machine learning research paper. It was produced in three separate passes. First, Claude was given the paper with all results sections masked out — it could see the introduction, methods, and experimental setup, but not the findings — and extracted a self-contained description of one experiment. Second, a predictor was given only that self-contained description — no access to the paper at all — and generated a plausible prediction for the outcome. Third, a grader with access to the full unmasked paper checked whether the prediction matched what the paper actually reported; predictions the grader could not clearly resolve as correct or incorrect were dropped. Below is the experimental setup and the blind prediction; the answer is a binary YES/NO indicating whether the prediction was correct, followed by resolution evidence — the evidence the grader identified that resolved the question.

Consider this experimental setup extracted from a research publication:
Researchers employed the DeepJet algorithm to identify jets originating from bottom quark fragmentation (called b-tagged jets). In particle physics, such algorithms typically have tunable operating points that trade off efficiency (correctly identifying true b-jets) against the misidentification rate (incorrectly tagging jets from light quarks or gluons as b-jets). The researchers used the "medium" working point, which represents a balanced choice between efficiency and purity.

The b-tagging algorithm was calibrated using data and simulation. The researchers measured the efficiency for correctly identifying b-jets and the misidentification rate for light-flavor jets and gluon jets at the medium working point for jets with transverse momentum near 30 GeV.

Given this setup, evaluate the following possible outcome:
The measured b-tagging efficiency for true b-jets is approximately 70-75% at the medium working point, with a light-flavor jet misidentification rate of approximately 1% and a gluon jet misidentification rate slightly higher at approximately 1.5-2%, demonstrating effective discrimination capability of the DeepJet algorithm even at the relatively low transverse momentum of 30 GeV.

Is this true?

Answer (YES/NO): NO